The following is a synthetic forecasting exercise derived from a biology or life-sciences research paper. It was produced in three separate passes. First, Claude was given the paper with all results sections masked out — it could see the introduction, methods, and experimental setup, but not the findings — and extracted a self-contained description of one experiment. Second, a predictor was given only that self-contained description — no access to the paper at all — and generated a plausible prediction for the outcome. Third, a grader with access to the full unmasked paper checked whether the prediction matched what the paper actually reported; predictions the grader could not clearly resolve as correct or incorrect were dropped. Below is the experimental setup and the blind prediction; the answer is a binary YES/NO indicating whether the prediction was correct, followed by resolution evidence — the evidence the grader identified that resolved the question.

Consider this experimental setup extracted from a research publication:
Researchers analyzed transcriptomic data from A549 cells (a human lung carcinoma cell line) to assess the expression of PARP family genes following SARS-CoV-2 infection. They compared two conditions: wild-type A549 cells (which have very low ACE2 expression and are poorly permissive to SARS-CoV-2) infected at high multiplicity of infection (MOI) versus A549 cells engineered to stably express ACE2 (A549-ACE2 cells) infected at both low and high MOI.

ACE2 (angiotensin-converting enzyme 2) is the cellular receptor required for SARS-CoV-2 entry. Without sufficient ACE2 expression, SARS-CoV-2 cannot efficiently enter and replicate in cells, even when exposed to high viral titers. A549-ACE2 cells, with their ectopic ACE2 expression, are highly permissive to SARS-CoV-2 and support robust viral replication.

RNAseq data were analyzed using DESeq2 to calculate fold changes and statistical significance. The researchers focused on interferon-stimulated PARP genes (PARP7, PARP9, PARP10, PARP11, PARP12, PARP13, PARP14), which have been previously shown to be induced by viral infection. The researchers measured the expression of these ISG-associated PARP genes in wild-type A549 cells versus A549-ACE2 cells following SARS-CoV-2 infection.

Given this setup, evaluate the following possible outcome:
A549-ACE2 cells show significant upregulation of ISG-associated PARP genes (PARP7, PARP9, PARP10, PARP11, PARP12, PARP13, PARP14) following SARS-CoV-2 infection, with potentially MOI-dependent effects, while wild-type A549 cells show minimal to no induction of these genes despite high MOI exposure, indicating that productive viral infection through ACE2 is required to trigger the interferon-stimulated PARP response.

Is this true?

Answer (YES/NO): NO